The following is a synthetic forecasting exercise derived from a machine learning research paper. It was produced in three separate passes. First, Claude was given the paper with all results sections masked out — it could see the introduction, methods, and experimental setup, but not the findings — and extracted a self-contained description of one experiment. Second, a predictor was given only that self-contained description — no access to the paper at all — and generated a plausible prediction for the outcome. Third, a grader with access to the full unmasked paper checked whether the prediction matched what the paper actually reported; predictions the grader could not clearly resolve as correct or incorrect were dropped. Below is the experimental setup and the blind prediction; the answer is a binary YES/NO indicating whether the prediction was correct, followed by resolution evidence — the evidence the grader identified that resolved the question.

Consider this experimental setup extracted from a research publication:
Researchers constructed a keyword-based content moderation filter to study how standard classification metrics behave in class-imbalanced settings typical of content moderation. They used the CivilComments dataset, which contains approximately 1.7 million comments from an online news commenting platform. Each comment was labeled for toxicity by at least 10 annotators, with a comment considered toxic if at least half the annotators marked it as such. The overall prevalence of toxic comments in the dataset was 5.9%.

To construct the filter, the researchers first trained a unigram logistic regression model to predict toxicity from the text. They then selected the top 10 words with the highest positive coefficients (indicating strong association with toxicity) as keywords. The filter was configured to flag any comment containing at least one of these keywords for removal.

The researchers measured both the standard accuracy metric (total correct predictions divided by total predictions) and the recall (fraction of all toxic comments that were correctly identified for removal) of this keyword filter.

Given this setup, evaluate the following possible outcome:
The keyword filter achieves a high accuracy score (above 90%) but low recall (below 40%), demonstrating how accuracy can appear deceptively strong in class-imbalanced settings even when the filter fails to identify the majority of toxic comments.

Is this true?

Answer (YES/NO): YES